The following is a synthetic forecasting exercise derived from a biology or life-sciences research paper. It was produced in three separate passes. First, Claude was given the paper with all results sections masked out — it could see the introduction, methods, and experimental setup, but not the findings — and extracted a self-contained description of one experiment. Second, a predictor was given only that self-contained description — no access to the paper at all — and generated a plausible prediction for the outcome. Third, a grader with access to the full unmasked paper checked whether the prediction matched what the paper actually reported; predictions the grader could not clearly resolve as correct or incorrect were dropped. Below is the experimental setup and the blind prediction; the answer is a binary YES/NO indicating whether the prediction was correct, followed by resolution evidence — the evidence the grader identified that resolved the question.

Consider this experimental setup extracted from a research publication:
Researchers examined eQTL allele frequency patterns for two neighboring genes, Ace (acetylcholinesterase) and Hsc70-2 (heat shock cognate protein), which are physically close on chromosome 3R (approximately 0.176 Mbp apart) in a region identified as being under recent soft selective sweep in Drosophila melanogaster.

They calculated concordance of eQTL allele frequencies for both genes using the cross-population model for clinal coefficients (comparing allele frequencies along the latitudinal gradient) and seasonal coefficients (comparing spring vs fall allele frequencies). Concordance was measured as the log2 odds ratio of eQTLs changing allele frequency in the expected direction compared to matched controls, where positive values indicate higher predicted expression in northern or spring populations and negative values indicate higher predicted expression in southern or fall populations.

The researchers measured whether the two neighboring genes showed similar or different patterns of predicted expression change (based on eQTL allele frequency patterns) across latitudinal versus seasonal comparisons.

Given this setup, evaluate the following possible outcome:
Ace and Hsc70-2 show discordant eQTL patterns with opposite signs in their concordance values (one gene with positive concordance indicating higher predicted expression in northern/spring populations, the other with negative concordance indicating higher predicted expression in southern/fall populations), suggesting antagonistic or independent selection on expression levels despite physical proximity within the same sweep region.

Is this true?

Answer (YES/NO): NO